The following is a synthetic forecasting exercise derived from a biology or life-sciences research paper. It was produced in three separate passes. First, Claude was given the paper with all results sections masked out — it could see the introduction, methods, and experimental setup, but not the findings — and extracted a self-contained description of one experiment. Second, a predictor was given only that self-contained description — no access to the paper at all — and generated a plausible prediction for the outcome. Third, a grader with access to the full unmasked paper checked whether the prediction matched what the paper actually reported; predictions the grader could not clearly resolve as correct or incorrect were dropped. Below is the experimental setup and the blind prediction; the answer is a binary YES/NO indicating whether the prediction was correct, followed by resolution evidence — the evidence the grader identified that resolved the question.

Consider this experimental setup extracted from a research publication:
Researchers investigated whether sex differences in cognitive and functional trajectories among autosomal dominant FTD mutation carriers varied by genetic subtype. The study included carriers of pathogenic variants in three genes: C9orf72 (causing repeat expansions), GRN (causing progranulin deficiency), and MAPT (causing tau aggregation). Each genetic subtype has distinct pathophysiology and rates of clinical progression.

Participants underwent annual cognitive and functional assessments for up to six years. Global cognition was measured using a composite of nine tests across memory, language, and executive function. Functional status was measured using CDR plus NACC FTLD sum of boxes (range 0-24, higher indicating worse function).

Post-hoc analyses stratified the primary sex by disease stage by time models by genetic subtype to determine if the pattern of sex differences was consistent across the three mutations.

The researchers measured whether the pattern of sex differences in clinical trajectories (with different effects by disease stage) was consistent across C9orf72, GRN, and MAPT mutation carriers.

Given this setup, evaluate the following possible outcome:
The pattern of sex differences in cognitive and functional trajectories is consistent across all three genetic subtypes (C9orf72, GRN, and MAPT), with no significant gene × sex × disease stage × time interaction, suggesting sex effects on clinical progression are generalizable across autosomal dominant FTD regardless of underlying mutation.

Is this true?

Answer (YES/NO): NO